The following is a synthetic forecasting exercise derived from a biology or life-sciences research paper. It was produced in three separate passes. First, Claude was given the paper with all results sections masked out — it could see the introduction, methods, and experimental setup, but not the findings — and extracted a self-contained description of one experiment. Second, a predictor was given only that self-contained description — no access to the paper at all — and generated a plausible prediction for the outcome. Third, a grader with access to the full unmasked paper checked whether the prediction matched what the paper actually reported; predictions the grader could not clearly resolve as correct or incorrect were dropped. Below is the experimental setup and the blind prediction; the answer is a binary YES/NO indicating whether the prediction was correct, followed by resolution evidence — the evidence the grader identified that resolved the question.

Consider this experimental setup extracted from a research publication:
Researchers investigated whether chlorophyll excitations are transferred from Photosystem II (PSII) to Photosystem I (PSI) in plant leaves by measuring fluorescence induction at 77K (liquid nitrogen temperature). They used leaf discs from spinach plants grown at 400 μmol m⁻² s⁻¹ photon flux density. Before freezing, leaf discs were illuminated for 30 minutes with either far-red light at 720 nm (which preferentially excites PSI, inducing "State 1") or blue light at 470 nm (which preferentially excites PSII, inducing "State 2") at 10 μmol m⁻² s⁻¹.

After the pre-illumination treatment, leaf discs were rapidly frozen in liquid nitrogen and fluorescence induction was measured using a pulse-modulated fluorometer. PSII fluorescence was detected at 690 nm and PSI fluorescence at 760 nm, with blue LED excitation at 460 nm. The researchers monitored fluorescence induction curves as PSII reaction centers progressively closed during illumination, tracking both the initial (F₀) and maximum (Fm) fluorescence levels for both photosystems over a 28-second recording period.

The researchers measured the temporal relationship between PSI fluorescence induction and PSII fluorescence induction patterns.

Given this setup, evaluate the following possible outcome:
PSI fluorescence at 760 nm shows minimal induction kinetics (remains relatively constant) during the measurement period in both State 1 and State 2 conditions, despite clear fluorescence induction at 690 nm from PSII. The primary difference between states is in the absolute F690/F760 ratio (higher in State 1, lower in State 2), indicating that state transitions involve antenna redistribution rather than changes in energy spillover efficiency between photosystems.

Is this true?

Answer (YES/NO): NO